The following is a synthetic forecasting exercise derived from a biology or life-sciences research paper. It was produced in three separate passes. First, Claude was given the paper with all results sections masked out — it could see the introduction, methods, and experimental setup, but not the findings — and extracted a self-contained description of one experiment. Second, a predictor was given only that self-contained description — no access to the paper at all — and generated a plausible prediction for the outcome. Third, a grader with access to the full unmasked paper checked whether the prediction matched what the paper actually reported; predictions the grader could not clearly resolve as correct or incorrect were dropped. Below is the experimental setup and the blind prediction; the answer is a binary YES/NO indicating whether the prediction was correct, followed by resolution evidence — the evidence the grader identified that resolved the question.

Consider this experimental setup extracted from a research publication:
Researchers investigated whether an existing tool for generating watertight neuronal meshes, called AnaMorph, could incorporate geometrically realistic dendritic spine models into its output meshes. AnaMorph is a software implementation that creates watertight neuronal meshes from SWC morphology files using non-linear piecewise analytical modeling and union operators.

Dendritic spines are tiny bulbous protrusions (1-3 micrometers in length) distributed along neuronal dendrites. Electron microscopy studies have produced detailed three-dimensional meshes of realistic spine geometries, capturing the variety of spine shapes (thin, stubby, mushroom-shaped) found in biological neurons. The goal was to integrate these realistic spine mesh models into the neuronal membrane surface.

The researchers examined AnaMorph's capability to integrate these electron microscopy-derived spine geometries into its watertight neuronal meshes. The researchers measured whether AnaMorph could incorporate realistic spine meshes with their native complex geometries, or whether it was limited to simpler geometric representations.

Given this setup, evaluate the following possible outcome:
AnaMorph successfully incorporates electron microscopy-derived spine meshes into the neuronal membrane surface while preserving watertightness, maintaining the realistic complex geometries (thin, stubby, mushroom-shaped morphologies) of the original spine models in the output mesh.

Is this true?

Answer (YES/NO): NO